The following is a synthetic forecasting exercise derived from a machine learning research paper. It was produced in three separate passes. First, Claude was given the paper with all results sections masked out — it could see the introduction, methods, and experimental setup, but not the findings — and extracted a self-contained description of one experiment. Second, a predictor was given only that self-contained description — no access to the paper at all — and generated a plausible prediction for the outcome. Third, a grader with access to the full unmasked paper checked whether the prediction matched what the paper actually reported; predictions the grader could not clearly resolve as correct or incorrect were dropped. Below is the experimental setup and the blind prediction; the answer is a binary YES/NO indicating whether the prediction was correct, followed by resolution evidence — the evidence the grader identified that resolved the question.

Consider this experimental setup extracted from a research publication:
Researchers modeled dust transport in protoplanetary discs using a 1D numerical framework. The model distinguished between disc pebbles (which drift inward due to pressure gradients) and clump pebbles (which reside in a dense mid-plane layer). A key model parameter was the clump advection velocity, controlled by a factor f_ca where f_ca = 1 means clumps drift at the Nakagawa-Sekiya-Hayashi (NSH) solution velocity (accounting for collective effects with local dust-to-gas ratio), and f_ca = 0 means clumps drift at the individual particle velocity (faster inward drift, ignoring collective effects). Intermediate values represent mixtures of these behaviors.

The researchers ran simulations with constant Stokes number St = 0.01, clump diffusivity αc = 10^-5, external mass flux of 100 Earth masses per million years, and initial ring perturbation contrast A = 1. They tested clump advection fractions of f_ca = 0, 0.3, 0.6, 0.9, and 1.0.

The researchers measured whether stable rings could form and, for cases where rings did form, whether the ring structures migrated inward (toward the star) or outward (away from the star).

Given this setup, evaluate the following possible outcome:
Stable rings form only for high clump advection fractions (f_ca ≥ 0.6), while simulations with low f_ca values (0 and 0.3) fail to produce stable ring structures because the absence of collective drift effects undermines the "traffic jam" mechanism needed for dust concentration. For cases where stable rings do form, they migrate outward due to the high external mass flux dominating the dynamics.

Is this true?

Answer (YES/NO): NO